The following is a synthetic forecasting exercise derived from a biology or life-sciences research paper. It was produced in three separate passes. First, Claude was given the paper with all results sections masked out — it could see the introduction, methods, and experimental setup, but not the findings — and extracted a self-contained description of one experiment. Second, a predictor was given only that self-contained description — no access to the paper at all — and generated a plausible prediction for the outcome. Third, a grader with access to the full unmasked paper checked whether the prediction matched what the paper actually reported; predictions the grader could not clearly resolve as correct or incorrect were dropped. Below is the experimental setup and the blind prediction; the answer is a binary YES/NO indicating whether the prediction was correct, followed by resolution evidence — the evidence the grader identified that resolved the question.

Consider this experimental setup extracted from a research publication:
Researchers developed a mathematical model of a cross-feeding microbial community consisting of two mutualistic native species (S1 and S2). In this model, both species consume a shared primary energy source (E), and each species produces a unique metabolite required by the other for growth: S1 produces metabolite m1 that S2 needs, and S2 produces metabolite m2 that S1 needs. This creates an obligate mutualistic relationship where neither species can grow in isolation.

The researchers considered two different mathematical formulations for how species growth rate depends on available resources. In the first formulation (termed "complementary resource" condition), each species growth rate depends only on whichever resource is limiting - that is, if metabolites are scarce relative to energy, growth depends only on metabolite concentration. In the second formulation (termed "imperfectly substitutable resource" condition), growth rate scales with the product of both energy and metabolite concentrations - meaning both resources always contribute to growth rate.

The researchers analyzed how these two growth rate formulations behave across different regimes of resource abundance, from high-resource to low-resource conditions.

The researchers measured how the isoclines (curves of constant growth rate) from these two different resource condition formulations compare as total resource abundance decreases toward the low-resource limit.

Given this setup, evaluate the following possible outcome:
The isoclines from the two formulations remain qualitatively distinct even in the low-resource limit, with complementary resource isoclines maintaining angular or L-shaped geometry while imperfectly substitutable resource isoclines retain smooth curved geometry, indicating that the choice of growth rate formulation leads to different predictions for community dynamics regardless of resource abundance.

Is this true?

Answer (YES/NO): NO